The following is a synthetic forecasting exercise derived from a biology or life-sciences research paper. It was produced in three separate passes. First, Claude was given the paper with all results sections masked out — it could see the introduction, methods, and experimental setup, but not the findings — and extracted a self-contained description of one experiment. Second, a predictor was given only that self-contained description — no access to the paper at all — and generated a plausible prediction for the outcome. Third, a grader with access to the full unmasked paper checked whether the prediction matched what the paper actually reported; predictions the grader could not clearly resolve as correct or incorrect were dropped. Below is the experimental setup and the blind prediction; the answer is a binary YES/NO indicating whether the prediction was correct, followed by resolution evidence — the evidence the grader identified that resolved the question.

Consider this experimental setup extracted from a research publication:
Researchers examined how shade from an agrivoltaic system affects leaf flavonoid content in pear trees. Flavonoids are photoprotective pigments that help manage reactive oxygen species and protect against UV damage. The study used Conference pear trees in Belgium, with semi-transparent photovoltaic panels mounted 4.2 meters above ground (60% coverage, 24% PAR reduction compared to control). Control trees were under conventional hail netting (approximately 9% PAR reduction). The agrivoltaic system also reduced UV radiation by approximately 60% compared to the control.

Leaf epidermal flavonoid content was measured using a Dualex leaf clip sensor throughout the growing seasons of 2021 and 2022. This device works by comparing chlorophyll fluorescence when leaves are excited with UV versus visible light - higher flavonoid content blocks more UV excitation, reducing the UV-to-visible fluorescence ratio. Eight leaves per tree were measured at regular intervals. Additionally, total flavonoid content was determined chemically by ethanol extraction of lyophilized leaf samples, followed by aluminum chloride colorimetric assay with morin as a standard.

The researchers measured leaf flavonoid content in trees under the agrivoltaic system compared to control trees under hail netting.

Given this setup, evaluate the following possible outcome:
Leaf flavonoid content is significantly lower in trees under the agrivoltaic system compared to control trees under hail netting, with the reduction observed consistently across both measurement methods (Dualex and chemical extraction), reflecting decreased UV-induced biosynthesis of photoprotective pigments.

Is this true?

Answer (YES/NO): NO